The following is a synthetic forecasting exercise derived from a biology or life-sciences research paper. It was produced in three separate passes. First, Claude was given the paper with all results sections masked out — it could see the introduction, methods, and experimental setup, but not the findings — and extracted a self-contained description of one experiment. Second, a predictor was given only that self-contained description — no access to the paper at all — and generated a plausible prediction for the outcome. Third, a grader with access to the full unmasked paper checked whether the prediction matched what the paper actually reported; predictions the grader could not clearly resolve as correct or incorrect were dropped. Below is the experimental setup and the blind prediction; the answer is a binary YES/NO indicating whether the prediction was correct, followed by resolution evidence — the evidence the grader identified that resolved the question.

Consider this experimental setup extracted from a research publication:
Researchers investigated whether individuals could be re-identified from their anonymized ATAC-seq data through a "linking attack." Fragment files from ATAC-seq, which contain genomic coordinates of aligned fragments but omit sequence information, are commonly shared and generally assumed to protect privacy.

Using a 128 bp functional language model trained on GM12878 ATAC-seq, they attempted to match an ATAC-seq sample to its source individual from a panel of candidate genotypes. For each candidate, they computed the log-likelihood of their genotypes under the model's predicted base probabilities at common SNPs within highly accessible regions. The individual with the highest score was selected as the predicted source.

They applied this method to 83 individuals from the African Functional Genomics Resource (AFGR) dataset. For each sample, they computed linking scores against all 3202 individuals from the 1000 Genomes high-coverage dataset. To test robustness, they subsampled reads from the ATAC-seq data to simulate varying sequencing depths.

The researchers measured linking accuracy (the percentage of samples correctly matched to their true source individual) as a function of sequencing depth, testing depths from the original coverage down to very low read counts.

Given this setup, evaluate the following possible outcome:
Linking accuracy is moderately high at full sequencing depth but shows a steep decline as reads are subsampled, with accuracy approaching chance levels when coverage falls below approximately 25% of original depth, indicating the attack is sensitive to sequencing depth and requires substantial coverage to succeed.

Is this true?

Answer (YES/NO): NO